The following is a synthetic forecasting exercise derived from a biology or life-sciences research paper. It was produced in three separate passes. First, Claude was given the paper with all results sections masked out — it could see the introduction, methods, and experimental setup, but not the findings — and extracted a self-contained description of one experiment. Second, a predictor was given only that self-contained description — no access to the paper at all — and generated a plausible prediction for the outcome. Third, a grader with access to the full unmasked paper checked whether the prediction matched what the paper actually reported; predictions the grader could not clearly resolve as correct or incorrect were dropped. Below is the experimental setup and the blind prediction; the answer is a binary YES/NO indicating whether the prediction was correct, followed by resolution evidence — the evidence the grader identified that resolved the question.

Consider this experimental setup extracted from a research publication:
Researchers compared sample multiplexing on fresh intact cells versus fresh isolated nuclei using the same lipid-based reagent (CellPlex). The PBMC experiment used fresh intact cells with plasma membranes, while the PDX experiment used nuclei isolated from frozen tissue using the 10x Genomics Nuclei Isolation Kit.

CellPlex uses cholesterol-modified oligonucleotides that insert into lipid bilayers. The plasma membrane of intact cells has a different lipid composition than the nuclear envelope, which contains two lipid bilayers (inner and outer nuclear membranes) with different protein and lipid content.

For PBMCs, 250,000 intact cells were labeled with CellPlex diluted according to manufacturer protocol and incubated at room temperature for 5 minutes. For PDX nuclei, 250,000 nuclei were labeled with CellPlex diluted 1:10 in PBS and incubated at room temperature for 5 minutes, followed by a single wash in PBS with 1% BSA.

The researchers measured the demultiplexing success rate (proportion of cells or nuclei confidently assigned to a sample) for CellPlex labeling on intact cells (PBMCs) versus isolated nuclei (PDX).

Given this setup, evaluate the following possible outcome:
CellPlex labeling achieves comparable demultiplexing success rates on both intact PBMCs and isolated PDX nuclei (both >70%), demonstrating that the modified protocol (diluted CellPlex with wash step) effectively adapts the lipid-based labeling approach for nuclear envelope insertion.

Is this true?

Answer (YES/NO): NO